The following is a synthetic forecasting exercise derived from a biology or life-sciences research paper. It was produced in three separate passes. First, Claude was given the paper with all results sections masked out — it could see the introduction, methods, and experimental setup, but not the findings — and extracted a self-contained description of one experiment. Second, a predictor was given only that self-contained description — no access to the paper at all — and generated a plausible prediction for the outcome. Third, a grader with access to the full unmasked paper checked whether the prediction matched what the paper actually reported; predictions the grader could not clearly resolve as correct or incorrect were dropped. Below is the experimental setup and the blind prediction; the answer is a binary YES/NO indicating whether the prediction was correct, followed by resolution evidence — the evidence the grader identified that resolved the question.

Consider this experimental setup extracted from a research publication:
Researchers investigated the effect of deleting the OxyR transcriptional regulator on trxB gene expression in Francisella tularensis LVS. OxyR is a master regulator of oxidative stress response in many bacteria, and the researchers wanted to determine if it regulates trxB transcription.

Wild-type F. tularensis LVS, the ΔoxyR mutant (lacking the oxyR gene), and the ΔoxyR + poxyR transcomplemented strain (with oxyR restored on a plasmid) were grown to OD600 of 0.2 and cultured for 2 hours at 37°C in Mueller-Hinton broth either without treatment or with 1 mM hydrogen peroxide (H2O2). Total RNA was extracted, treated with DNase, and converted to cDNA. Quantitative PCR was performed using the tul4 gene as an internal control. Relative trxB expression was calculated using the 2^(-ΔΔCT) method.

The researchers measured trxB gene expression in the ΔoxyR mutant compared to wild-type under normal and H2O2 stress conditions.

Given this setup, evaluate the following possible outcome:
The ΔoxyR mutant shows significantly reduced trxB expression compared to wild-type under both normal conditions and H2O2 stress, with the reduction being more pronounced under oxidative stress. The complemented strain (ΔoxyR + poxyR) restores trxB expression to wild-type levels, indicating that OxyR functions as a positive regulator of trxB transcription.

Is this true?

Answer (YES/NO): NO